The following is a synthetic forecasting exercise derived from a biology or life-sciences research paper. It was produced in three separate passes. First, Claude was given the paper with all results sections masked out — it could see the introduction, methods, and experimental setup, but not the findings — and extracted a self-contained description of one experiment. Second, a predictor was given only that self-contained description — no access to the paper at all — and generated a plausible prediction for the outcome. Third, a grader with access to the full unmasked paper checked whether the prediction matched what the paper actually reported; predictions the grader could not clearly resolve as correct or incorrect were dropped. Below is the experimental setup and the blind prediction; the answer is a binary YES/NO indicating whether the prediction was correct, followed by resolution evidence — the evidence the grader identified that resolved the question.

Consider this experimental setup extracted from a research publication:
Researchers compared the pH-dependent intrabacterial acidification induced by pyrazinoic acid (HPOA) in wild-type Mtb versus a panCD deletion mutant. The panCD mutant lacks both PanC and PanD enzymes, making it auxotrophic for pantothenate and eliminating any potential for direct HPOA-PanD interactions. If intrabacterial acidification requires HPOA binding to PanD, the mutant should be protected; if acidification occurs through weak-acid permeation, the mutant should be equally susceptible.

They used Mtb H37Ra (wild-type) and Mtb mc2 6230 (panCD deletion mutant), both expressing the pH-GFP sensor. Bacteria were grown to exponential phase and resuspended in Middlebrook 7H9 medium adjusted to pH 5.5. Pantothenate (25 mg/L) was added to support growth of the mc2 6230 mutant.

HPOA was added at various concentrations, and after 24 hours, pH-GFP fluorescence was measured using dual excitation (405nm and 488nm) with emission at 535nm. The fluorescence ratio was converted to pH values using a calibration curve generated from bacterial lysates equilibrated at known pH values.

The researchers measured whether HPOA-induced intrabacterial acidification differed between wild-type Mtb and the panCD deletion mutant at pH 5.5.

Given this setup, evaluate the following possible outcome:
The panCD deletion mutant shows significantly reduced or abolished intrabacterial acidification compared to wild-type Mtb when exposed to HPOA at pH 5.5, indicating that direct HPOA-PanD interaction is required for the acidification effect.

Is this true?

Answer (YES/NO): NO